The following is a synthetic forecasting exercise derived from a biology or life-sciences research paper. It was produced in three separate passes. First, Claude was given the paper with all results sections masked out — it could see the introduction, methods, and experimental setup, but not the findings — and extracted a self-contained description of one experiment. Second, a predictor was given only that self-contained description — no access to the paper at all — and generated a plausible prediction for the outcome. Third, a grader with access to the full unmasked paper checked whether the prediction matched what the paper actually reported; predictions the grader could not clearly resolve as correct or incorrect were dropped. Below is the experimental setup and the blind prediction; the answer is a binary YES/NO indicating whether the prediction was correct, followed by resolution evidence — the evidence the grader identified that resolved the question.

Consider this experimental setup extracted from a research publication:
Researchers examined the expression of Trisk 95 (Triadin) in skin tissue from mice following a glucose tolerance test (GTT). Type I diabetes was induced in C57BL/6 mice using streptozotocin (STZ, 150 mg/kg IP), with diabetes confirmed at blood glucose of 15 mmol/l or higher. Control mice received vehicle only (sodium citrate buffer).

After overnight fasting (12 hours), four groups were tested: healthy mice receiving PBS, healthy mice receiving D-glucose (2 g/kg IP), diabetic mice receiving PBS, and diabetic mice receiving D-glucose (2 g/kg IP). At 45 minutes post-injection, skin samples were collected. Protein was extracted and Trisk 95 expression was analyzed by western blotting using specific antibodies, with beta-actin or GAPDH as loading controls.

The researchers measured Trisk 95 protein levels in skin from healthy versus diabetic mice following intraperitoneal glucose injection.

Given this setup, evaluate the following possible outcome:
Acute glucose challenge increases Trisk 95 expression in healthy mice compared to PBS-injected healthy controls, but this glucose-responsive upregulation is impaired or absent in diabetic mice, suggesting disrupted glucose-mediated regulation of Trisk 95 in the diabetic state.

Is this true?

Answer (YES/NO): NO